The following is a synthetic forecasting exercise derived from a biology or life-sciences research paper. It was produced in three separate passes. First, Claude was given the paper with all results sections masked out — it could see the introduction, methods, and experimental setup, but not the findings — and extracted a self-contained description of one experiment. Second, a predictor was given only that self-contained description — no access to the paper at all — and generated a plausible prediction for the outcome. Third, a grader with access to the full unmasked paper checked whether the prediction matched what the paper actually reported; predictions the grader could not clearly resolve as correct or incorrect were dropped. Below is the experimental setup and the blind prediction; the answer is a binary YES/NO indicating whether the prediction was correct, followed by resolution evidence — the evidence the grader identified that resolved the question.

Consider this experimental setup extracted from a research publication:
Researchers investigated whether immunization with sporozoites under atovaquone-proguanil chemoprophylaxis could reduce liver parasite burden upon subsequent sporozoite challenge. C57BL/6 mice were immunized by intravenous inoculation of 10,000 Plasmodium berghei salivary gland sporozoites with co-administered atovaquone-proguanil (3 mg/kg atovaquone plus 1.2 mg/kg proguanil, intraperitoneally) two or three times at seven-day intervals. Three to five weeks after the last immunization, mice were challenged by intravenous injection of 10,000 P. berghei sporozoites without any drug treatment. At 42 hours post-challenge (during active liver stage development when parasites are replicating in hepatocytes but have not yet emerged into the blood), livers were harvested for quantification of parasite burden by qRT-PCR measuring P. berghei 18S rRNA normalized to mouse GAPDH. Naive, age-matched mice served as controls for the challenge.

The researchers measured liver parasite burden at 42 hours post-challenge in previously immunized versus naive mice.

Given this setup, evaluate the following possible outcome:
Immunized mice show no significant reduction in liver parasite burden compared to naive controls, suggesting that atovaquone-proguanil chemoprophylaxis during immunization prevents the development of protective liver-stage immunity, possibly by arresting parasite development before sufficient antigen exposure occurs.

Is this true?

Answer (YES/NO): NO